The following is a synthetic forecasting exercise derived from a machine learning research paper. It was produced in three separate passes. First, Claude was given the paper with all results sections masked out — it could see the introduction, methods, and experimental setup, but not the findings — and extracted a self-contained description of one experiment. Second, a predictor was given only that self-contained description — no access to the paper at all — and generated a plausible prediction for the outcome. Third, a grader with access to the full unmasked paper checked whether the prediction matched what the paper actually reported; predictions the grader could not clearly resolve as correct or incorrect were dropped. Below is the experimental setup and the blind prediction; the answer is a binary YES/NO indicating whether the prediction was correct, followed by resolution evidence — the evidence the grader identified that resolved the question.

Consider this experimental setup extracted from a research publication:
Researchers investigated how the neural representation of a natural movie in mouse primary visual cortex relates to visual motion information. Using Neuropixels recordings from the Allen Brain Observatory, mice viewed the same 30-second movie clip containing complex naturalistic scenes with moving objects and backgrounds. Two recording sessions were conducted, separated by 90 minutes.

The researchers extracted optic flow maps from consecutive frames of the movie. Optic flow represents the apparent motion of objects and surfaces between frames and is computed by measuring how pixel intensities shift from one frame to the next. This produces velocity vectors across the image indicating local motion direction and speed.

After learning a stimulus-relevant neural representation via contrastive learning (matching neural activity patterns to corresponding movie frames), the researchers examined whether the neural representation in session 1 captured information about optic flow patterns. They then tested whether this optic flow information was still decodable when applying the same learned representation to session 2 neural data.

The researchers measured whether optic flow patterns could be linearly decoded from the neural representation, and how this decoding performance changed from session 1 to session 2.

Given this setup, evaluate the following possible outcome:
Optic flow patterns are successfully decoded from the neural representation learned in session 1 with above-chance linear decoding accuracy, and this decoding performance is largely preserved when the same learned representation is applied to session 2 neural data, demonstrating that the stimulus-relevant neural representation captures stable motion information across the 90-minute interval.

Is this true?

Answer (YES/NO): NO